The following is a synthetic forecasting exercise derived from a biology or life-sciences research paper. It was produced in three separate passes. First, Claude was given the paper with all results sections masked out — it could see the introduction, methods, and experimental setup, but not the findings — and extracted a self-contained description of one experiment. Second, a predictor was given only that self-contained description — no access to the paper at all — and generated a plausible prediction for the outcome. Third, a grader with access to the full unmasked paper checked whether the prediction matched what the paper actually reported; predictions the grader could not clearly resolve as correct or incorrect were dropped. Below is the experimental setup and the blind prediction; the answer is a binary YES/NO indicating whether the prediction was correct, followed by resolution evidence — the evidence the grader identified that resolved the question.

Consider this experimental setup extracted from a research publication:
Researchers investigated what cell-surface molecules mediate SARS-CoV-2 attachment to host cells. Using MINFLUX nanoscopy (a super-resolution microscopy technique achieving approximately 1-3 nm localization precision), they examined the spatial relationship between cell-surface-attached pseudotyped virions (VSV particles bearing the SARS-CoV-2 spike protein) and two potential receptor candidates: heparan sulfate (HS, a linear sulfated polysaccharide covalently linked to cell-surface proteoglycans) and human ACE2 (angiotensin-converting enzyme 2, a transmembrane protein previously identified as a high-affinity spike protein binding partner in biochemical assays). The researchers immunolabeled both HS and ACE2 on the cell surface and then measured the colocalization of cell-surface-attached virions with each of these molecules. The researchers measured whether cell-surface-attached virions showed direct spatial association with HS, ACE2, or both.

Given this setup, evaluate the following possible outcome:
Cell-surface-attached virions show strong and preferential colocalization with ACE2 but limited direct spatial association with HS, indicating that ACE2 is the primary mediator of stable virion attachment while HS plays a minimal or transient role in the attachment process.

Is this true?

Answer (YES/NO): NO